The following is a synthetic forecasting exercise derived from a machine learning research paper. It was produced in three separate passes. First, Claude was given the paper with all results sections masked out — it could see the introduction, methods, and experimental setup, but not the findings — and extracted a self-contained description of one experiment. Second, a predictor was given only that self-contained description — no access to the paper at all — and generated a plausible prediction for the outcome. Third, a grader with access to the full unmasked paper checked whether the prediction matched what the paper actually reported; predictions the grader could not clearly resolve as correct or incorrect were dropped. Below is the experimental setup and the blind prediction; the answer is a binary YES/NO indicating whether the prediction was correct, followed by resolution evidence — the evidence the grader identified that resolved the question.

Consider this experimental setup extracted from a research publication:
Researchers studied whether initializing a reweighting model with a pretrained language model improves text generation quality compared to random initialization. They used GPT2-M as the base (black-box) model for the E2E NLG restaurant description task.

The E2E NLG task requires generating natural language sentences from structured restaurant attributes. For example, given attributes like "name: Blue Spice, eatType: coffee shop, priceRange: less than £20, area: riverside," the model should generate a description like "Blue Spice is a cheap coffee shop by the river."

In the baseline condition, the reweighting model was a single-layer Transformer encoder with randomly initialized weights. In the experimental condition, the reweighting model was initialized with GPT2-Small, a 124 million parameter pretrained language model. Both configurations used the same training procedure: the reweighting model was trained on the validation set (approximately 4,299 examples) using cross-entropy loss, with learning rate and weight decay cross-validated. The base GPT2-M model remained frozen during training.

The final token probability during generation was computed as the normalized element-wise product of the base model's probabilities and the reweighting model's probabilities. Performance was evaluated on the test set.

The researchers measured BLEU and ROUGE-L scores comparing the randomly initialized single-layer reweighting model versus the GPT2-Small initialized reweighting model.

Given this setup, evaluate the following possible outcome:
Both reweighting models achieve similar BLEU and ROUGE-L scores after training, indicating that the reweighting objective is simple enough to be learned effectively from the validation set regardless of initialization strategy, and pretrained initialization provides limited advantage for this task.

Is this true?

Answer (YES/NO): NO